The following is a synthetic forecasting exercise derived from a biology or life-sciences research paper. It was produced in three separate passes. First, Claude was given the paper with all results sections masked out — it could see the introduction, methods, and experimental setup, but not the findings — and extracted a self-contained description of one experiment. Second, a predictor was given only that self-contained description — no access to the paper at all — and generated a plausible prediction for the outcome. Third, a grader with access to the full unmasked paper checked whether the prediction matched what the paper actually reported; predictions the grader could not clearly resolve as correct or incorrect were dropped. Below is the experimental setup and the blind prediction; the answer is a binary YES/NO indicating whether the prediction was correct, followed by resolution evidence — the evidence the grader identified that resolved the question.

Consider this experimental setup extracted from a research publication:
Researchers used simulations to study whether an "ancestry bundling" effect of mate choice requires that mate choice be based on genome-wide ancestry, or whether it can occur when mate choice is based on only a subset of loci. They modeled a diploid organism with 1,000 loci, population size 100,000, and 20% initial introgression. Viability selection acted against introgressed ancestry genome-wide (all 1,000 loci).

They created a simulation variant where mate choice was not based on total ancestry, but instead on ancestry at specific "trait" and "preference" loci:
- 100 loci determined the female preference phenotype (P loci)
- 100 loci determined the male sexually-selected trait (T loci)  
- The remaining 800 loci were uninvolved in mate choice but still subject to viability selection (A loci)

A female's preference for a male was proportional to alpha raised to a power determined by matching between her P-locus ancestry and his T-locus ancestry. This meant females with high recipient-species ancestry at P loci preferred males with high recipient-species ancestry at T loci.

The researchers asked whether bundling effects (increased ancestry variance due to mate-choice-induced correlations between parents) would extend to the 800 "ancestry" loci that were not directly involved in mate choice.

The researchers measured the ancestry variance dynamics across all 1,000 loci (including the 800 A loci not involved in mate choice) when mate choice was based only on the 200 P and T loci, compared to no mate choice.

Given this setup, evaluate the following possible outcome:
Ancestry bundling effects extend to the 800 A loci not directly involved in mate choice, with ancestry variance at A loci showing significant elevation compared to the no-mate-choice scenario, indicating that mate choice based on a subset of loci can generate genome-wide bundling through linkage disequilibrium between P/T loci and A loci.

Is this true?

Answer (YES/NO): YES